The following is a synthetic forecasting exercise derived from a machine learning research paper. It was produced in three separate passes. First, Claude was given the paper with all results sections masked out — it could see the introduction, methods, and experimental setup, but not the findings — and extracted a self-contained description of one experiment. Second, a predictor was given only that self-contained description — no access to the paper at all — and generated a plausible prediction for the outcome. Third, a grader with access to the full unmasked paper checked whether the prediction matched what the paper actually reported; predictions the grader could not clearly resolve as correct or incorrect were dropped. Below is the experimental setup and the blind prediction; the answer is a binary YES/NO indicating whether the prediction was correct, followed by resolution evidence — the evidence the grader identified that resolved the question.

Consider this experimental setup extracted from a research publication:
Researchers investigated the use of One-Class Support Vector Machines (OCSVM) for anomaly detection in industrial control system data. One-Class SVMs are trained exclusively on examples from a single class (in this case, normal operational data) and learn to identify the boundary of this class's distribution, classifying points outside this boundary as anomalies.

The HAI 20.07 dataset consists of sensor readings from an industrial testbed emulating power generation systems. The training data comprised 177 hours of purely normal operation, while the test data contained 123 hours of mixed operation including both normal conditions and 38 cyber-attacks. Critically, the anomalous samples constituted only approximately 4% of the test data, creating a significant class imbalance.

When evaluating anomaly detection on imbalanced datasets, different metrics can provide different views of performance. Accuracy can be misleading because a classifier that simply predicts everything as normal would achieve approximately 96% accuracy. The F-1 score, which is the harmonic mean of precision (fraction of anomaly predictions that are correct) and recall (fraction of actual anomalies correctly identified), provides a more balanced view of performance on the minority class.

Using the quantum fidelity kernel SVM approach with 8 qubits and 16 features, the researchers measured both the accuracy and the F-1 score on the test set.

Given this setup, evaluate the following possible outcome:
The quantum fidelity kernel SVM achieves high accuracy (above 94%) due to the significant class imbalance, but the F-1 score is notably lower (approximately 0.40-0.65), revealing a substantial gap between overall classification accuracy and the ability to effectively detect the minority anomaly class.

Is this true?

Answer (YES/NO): NO